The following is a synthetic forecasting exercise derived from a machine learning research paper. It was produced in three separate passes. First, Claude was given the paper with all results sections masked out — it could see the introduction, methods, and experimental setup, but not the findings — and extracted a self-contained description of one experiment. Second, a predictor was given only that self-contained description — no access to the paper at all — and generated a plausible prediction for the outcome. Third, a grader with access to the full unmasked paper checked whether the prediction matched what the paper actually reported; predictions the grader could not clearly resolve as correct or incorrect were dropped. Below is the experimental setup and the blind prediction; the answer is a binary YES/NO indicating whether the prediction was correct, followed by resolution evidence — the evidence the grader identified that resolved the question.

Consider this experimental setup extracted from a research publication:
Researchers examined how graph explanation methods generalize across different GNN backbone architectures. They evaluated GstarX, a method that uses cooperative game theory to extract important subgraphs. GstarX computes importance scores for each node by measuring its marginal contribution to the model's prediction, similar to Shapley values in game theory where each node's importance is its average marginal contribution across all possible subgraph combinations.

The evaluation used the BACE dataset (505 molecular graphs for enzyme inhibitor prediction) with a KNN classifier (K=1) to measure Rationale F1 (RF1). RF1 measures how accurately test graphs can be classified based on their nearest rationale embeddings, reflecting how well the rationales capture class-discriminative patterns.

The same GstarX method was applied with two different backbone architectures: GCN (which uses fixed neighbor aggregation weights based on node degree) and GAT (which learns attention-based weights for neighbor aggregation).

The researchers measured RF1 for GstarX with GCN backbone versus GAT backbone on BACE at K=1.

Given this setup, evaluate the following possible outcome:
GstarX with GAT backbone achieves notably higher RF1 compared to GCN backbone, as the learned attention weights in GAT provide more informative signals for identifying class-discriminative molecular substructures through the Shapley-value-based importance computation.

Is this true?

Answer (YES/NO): NO